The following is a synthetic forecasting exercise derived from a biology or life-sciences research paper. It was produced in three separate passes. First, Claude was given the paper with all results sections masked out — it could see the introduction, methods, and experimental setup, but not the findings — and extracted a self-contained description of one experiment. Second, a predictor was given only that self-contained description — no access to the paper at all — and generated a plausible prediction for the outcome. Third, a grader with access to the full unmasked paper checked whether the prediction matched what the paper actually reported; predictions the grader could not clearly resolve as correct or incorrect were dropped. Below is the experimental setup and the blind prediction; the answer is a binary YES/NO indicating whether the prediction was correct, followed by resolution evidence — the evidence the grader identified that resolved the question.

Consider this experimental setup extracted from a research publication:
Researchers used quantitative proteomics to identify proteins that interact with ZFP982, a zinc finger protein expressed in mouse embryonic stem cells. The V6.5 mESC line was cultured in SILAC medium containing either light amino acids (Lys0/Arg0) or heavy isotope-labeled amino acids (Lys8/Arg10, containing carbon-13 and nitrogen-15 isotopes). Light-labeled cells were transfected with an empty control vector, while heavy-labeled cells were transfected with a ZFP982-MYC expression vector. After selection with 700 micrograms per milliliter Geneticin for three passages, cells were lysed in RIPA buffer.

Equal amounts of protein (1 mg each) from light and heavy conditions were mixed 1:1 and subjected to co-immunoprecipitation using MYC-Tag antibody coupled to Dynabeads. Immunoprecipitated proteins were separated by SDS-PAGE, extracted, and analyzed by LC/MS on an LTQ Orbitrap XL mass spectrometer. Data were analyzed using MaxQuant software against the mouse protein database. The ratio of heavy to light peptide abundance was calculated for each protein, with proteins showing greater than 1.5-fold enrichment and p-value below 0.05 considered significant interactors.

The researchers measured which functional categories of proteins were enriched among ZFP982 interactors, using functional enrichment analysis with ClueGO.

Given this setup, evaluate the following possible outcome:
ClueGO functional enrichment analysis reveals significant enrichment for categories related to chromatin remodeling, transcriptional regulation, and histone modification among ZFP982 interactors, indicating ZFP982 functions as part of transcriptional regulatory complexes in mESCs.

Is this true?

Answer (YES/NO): NO